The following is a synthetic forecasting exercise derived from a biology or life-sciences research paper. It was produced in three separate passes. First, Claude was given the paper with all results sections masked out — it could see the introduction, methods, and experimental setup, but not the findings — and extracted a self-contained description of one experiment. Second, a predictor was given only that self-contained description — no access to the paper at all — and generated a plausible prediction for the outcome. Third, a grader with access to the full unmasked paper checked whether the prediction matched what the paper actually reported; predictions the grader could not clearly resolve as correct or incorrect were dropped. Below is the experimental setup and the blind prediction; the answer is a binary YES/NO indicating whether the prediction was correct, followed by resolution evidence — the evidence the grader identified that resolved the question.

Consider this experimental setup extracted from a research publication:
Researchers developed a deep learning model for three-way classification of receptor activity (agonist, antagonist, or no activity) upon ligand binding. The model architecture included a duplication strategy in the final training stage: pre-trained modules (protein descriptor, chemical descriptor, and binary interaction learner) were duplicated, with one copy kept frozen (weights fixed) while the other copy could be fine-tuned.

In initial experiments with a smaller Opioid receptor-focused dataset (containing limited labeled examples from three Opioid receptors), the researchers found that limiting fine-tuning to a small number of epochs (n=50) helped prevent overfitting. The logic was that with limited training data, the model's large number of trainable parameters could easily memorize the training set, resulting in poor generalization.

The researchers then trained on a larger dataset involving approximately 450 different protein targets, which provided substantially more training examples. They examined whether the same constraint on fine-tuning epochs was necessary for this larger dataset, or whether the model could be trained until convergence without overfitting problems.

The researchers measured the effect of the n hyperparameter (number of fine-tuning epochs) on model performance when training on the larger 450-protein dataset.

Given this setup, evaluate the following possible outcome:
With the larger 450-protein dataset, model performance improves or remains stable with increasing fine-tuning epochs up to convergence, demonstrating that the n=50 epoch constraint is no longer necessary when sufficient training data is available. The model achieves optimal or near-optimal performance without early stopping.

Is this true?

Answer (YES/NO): YES